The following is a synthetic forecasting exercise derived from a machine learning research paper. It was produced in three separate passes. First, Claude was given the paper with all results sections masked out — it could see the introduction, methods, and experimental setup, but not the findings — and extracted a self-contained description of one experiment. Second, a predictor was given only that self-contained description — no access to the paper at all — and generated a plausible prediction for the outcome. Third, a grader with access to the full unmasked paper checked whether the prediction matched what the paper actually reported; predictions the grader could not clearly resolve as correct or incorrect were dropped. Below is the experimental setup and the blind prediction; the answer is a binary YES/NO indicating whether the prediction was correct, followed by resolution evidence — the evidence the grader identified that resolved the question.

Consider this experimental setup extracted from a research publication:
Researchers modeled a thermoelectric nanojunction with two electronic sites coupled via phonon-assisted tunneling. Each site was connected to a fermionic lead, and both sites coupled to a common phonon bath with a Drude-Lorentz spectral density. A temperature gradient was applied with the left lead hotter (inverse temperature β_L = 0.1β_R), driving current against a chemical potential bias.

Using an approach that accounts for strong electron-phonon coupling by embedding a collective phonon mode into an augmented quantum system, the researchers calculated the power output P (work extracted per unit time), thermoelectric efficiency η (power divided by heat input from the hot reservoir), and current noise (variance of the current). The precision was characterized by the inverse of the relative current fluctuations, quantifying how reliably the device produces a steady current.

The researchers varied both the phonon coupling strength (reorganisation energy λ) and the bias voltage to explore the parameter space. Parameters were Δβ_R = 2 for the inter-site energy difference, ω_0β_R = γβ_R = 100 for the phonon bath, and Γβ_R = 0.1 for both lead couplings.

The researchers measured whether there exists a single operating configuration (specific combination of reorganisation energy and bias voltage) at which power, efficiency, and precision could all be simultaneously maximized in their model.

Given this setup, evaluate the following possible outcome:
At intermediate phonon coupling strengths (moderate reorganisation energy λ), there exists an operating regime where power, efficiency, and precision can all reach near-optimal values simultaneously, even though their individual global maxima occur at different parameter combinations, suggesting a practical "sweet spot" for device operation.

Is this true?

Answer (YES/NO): NO